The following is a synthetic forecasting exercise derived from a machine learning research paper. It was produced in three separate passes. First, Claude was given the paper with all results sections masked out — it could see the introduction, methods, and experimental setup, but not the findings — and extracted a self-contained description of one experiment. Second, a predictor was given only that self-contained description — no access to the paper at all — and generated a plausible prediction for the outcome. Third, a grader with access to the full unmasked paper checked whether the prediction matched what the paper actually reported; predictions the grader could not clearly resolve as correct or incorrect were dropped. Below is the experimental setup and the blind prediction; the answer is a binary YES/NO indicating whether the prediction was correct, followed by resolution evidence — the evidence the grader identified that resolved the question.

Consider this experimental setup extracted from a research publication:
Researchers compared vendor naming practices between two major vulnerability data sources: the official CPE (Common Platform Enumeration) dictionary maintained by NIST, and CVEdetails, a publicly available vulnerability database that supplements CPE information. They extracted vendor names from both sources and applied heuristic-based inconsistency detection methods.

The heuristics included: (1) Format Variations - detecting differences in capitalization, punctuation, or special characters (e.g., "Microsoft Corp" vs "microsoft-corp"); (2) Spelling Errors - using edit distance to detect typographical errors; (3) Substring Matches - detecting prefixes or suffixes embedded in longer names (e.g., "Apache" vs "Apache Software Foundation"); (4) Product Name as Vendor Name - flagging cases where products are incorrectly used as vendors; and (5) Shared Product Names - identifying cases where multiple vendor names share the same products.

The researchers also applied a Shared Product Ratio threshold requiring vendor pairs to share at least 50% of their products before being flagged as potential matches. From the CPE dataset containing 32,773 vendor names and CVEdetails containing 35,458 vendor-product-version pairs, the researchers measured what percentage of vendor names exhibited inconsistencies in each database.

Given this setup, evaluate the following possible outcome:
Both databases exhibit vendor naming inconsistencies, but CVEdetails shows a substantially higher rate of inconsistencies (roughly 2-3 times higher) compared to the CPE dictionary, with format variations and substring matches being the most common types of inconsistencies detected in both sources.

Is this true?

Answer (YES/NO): NO